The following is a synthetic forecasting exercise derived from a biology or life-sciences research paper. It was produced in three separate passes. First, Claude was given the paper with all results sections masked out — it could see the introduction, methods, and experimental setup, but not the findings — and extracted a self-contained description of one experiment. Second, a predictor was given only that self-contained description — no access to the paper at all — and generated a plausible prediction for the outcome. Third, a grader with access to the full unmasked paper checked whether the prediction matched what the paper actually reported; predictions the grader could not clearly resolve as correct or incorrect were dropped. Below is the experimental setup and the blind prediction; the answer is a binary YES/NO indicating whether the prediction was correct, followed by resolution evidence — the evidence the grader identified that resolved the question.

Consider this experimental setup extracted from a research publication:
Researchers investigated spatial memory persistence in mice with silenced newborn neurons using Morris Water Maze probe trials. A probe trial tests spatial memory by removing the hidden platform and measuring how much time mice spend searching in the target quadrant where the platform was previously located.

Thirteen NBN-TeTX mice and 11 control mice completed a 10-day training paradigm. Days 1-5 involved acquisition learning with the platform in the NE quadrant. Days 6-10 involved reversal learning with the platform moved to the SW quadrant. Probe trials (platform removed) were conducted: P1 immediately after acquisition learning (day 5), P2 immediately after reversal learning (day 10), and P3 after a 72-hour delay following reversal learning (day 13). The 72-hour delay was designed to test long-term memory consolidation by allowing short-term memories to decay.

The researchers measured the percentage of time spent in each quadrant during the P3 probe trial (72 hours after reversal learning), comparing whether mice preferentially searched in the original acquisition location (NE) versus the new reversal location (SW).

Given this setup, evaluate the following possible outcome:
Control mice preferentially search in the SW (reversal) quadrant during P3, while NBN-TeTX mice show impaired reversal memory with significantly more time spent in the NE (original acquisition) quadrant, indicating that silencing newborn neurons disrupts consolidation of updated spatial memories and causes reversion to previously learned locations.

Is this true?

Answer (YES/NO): NO